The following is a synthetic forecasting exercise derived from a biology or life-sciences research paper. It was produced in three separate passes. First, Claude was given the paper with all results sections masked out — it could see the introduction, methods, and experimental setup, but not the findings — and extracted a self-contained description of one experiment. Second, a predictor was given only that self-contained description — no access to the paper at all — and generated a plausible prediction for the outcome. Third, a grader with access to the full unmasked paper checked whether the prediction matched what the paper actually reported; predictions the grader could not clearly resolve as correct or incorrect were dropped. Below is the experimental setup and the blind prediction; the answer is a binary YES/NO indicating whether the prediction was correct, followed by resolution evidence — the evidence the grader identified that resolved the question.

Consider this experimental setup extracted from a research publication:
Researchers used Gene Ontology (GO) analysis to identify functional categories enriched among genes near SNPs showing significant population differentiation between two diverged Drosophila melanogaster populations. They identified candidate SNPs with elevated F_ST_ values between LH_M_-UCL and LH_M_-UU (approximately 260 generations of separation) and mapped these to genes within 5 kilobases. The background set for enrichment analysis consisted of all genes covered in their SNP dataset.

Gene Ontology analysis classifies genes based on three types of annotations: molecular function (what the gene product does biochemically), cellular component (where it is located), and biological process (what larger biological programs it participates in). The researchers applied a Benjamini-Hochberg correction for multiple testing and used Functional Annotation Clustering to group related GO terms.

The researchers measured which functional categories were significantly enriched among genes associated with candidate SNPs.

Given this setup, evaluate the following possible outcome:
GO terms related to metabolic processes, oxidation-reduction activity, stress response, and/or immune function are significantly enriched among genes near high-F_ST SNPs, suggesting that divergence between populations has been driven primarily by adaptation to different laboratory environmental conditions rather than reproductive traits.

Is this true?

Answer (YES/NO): NO